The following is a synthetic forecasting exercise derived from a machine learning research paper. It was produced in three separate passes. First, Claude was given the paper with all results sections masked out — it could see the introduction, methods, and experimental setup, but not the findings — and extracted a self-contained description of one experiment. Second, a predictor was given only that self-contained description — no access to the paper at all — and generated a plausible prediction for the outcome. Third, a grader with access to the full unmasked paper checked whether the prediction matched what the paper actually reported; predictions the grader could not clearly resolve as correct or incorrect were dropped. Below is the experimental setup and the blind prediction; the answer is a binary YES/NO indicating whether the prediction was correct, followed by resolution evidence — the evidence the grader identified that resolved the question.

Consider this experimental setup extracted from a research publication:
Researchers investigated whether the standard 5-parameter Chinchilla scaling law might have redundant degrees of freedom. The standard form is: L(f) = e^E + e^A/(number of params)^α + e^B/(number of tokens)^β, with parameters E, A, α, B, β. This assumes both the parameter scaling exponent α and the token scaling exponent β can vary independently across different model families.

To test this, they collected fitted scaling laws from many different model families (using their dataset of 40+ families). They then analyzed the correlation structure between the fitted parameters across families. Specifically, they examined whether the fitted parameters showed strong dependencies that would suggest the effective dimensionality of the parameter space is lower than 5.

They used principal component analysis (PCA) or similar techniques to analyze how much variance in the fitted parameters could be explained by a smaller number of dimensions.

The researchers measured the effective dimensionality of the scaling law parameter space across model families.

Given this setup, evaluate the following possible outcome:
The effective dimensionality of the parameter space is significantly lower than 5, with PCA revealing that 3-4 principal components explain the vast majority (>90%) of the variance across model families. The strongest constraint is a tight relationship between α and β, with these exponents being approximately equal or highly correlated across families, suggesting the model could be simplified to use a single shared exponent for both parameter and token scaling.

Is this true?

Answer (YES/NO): NO